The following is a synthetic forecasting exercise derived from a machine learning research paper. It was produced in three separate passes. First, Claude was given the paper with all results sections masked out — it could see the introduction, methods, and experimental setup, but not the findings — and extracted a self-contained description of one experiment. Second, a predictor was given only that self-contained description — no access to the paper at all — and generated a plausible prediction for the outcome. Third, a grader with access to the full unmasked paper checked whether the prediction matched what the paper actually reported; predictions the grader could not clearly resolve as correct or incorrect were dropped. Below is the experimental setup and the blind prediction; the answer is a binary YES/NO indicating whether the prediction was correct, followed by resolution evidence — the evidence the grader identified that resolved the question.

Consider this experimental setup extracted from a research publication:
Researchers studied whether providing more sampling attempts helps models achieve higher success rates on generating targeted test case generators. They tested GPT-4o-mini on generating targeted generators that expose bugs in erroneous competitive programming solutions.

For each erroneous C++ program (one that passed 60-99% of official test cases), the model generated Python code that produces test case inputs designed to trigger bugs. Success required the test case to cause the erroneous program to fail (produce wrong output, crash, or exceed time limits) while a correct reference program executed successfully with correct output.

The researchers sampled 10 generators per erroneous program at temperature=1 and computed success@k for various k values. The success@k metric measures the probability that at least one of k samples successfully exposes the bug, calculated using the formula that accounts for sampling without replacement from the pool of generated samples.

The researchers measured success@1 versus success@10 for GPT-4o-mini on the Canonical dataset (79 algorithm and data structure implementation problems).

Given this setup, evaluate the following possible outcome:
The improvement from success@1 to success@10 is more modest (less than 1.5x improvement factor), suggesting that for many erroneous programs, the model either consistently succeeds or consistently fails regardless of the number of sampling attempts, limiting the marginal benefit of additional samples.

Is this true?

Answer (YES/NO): NO